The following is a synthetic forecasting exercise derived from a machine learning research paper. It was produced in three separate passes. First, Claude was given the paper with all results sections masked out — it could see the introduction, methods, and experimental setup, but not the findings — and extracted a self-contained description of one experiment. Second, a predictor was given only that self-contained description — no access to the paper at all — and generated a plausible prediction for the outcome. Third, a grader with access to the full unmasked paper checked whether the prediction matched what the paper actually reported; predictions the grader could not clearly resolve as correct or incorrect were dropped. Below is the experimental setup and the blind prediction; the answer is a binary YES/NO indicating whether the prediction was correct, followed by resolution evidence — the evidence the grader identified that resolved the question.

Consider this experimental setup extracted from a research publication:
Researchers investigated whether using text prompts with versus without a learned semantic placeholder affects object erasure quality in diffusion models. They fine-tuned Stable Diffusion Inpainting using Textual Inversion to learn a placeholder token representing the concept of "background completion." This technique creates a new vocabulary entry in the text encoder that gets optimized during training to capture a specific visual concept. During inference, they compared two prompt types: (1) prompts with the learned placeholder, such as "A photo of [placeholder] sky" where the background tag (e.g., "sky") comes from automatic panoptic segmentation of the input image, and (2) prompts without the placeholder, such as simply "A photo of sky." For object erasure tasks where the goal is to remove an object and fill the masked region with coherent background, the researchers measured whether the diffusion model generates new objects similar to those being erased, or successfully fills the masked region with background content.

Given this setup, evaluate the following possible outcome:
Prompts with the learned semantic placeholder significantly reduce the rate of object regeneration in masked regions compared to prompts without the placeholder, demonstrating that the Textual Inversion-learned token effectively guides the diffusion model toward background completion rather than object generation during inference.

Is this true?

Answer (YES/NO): YES